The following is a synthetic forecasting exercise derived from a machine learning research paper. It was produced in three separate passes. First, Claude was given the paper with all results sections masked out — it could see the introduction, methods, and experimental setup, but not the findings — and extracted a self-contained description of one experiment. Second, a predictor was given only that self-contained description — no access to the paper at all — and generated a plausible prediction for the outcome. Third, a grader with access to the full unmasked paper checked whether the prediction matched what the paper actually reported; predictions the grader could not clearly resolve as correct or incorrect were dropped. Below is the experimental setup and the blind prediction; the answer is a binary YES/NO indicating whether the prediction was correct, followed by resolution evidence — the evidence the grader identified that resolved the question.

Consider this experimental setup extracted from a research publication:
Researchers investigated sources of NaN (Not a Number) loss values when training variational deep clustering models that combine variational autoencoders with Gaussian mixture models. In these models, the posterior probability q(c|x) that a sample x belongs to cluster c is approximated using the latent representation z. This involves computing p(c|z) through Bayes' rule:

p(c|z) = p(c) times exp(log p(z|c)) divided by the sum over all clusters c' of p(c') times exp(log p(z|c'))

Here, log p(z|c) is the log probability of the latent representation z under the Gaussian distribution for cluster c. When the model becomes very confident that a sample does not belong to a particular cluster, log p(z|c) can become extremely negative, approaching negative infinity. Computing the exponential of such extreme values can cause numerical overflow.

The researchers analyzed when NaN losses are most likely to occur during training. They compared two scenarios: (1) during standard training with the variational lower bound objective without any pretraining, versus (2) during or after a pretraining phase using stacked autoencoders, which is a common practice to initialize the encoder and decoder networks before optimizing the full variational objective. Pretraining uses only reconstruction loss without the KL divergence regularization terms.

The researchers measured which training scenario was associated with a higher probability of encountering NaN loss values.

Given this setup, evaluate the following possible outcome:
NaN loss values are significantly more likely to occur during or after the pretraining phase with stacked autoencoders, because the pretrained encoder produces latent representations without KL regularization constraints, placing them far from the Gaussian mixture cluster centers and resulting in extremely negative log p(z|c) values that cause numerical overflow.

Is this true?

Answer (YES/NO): YES